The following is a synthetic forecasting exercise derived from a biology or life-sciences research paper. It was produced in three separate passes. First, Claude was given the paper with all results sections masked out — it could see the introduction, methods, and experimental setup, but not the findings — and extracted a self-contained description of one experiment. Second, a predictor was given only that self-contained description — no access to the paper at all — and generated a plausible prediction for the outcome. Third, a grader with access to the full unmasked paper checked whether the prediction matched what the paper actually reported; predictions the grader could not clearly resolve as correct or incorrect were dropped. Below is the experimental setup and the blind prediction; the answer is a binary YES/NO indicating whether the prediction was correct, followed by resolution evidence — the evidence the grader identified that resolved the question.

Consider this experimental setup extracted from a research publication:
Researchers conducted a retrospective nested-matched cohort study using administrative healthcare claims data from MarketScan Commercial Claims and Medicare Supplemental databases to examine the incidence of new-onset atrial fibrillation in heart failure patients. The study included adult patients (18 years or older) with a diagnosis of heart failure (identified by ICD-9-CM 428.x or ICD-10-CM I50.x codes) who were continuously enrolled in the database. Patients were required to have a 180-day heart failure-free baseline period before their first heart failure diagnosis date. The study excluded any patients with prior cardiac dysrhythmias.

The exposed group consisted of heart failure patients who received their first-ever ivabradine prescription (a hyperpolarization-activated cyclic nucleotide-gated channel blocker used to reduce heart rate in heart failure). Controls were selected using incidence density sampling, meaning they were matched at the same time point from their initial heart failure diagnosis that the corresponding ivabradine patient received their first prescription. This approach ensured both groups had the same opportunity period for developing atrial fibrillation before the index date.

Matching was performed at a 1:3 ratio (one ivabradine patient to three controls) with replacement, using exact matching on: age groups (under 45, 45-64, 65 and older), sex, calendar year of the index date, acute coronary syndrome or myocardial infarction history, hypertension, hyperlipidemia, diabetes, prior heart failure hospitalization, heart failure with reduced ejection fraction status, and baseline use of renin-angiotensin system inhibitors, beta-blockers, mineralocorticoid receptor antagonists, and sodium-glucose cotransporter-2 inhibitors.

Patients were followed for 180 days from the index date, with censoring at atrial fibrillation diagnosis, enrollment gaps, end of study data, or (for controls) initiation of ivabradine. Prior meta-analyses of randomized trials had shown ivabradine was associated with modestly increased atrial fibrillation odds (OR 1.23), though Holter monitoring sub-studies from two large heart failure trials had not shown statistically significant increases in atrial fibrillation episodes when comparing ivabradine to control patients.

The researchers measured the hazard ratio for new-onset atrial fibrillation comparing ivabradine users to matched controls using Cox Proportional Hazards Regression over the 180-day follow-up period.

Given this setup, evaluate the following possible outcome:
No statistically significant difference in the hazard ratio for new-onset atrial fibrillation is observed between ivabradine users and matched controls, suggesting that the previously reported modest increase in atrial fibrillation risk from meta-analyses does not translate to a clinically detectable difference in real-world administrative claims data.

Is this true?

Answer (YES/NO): NO